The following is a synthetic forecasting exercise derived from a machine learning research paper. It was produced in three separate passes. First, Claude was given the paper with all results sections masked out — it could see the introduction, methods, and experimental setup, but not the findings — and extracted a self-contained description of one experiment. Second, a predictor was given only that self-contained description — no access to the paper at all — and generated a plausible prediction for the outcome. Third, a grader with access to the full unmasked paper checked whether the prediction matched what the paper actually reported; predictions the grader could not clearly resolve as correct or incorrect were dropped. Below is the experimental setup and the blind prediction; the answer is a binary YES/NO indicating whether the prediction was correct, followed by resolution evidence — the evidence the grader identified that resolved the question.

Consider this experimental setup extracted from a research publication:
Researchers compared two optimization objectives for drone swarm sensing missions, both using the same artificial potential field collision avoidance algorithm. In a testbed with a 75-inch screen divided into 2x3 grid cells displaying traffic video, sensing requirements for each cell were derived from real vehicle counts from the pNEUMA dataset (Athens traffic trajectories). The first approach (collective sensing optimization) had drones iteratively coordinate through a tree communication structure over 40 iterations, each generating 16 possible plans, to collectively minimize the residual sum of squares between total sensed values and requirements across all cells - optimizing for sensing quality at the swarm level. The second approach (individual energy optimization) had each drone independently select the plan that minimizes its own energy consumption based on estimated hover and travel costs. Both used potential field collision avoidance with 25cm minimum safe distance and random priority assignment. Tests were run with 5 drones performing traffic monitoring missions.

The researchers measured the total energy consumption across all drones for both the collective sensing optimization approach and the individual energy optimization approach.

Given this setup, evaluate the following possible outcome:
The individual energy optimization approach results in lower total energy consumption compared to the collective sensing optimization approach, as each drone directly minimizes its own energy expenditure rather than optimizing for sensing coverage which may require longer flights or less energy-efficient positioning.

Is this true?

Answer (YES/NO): YES